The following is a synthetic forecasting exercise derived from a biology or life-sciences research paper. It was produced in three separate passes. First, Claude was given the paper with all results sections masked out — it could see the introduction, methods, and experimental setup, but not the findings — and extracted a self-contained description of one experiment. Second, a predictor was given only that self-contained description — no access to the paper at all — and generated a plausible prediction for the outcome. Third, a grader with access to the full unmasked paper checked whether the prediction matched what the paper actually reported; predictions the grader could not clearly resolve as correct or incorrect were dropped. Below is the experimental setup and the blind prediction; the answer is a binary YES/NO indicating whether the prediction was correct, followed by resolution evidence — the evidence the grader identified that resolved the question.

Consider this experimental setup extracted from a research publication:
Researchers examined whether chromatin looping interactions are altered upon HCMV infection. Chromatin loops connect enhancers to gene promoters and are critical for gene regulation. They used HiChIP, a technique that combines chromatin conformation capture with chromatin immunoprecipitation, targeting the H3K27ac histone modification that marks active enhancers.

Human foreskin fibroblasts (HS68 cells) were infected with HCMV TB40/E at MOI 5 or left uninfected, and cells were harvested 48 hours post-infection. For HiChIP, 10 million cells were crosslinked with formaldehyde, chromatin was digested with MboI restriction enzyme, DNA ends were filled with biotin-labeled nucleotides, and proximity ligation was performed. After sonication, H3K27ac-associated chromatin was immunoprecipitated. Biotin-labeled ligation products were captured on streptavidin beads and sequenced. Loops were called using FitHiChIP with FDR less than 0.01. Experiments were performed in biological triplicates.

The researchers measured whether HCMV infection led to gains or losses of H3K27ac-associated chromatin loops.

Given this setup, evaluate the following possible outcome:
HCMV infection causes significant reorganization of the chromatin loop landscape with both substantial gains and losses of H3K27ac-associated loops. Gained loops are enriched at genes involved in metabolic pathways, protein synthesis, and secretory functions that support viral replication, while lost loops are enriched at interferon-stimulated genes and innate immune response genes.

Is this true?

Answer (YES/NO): NO